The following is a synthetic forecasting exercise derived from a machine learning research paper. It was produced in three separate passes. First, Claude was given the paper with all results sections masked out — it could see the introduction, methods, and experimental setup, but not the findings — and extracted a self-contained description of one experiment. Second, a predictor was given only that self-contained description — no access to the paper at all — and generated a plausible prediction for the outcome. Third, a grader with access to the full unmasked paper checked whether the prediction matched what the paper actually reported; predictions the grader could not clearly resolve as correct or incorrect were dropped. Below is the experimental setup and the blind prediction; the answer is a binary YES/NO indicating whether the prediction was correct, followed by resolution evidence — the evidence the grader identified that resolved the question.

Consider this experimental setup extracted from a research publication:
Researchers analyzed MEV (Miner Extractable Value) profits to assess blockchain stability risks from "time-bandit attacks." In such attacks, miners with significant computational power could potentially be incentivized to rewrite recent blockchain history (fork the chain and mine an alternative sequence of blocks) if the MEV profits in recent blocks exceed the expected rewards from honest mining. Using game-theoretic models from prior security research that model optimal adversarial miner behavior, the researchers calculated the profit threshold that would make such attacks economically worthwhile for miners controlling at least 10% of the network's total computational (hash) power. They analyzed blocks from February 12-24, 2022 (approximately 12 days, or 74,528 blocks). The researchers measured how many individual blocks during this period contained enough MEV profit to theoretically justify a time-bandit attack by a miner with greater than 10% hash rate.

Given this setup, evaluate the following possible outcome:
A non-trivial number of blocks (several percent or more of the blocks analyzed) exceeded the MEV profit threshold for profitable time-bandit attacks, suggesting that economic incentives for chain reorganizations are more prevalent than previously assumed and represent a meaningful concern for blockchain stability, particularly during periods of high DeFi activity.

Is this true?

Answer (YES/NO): NO